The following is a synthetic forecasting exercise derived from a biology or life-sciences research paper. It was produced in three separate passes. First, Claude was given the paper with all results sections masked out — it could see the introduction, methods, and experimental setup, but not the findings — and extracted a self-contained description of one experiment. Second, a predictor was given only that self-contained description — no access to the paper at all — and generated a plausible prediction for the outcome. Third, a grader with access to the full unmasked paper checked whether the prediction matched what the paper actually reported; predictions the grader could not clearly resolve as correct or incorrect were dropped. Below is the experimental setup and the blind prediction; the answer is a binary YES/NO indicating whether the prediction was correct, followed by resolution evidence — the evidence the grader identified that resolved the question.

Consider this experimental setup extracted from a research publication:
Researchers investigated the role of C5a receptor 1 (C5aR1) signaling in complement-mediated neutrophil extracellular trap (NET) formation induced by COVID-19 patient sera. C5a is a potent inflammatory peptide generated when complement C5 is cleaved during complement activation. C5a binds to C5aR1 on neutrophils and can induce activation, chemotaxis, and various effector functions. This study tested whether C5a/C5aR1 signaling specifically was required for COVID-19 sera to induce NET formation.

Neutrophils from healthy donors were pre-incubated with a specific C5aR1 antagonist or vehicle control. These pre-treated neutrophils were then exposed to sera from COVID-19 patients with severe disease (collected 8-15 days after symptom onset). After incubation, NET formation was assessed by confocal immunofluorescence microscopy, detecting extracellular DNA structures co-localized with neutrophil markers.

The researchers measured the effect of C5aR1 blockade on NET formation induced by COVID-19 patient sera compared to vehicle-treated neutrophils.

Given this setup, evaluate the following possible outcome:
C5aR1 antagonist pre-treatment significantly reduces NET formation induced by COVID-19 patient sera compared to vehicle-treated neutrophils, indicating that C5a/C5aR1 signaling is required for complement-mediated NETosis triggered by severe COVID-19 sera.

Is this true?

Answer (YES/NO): YES